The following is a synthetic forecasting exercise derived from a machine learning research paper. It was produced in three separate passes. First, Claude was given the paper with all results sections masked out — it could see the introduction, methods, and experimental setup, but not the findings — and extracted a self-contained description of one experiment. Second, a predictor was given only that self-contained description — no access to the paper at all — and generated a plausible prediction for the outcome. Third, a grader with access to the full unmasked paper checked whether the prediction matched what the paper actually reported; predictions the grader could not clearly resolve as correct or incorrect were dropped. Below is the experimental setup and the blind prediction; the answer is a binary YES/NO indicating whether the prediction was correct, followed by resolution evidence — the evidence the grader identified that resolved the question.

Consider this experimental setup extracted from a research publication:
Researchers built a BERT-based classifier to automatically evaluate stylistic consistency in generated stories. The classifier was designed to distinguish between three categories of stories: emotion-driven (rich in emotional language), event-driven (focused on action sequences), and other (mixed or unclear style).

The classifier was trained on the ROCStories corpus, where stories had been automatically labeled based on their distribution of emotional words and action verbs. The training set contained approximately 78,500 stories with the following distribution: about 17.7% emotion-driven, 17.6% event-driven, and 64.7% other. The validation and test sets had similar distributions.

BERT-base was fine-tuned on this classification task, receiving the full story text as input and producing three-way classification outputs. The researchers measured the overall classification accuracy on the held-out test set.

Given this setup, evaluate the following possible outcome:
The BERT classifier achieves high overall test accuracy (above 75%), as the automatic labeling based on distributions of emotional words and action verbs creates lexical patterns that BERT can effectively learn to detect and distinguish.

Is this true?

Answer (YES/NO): YES